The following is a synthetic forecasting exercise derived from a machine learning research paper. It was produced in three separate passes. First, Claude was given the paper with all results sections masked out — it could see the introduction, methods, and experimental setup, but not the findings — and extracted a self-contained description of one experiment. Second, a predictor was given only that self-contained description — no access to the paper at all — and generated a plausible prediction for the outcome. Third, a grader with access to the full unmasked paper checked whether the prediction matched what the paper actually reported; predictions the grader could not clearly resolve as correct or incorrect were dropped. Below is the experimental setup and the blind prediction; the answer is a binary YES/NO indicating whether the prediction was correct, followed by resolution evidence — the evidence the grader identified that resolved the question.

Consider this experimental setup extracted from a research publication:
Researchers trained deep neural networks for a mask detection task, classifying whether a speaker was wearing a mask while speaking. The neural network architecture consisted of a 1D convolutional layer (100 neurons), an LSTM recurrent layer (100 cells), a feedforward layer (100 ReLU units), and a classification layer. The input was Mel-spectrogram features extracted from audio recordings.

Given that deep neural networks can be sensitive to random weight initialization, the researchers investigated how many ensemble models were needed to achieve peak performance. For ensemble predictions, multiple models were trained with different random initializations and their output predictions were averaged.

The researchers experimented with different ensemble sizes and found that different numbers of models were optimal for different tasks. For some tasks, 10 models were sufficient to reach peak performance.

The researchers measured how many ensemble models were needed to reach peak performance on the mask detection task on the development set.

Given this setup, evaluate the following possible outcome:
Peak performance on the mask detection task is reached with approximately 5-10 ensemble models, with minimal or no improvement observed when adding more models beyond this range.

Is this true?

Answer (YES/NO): NO